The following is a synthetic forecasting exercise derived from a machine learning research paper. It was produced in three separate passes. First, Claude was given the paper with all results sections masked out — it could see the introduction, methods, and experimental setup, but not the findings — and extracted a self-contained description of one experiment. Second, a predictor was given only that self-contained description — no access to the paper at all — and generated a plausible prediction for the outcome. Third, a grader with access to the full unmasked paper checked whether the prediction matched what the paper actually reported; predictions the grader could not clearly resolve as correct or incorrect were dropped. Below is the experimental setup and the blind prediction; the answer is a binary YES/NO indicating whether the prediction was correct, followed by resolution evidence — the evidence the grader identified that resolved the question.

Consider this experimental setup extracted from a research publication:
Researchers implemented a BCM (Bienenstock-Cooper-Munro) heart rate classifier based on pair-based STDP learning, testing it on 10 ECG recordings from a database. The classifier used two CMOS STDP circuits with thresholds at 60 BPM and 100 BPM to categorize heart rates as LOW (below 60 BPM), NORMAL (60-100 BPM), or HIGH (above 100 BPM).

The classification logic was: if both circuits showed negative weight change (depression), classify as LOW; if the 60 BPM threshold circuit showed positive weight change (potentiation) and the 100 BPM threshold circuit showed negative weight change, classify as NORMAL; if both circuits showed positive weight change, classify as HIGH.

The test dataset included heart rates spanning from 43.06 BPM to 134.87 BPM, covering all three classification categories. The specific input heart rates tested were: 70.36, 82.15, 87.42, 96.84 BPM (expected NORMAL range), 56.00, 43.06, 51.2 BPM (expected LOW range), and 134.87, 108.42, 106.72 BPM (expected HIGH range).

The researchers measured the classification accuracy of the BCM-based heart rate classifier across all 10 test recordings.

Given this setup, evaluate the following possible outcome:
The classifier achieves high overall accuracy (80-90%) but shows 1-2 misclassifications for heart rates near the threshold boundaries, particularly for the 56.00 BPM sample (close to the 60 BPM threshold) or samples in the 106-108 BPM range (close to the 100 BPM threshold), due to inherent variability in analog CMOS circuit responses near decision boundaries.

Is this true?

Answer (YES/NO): NO